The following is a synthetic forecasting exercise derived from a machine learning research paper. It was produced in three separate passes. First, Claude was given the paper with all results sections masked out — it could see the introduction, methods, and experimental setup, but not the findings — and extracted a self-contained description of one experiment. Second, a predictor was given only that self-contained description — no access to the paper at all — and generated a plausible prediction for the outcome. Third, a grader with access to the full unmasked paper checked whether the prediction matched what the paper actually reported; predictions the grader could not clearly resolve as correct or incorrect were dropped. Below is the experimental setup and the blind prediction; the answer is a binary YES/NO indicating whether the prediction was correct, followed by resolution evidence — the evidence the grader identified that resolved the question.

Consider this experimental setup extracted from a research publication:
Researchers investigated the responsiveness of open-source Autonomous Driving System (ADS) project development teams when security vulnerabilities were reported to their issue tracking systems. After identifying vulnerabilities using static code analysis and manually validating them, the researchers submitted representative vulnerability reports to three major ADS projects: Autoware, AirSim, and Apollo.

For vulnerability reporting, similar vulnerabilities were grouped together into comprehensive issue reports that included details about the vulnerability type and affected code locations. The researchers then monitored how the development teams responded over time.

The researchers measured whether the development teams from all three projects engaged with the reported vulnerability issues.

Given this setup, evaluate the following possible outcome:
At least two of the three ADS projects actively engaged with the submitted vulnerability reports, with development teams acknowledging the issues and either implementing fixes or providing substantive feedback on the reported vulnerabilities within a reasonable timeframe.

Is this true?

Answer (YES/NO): NO